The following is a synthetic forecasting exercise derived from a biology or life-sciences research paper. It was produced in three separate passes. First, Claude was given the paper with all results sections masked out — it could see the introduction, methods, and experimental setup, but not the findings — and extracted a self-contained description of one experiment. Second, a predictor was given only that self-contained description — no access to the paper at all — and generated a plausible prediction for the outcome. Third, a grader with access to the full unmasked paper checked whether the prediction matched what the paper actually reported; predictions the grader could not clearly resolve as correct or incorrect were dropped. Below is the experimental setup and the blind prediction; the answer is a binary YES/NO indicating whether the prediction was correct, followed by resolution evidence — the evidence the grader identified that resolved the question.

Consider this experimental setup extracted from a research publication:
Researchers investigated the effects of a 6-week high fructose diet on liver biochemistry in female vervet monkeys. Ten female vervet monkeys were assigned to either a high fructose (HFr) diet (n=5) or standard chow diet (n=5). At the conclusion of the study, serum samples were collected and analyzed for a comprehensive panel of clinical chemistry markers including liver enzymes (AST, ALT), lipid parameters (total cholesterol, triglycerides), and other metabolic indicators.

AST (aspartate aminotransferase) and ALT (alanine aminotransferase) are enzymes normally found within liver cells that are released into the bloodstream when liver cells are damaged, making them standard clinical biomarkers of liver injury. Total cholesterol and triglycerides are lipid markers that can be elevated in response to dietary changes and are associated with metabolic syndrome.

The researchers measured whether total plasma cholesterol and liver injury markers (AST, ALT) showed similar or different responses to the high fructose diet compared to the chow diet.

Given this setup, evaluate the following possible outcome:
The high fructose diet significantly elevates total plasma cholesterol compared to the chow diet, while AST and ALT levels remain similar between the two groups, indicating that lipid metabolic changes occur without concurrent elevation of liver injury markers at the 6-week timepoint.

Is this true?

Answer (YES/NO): NO